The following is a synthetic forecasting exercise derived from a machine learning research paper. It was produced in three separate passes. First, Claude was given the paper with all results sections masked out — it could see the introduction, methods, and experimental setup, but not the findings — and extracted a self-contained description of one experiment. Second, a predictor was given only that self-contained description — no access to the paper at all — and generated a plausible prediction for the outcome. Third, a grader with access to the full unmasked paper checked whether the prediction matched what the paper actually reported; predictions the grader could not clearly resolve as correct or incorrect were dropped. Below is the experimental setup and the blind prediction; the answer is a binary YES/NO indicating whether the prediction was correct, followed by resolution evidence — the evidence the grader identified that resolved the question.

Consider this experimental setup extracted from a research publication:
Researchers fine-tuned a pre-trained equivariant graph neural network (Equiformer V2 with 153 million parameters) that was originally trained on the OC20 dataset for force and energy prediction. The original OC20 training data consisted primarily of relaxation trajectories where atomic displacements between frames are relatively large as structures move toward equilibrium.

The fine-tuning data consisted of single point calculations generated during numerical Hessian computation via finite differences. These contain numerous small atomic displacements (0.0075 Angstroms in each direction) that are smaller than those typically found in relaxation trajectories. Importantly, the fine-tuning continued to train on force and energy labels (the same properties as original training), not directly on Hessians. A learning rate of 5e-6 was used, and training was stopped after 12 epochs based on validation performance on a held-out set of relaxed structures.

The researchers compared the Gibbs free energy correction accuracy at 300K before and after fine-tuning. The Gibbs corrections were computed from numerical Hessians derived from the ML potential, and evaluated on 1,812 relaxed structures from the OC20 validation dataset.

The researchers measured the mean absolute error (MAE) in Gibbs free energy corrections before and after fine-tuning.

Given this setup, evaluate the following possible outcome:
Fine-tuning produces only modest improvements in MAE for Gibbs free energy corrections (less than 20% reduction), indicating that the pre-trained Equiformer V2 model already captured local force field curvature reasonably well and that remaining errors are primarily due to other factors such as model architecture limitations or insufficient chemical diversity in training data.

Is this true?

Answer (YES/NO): NO